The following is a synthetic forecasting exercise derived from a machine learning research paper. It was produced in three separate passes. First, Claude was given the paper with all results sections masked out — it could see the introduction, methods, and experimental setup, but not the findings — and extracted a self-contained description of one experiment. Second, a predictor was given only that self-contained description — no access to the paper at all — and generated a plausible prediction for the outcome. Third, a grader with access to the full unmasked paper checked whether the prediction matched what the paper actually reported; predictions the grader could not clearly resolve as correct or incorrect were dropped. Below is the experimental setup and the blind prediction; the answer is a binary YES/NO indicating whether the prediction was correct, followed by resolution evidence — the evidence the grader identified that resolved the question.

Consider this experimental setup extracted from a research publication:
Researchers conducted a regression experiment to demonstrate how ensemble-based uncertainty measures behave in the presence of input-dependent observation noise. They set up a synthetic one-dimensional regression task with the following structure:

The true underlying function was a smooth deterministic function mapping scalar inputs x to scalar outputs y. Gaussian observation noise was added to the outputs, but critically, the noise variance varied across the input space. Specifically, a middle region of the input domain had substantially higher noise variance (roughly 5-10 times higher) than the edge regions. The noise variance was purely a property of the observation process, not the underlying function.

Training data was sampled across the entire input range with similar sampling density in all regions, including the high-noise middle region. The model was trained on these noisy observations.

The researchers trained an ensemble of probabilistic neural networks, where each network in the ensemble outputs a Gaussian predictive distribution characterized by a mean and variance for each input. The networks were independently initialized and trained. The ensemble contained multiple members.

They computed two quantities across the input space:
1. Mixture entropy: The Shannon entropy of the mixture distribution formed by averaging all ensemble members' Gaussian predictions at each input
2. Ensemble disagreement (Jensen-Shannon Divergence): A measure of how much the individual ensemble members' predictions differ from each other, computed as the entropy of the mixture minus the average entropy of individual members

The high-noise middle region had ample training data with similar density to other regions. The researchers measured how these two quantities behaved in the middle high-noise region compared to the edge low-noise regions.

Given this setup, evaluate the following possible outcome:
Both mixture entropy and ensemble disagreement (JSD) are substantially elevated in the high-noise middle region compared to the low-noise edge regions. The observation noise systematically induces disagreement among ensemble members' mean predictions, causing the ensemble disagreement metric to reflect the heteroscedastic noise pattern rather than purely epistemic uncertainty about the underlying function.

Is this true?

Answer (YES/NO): NO